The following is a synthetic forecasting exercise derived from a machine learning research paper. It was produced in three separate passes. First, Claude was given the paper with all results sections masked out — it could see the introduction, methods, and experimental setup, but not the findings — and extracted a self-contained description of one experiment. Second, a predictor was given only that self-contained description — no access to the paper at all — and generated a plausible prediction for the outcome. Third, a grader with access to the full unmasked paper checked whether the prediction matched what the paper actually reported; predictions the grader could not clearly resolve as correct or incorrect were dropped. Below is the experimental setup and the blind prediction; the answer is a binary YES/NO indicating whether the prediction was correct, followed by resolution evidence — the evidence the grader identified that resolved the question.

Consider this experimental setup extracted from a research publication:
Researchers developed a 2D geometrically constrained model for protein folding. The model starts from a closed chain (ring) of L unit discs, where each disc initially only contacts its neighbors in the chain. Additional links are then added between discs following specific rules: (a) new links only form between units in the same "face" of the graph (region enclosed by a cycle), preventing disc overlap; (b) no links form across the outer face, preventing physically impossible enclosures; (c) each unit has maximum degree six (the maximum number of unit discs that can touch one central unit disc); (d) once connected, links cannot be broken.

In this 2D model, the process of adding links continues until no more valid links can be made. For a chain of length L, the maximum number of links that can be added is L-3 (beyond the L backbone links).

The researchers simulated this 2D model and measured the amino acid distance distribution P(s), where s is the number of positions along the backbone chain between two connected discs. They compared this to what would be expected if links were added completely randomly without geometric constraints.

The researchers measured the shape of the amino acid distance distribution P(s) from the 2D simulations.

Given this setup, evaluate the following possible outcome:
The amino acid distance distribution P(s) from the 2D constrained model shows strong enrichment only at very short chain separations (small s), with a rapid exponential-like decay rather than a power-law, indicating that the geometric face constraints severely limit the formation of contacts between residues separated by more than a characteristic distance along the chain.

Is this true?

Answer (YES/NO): NO